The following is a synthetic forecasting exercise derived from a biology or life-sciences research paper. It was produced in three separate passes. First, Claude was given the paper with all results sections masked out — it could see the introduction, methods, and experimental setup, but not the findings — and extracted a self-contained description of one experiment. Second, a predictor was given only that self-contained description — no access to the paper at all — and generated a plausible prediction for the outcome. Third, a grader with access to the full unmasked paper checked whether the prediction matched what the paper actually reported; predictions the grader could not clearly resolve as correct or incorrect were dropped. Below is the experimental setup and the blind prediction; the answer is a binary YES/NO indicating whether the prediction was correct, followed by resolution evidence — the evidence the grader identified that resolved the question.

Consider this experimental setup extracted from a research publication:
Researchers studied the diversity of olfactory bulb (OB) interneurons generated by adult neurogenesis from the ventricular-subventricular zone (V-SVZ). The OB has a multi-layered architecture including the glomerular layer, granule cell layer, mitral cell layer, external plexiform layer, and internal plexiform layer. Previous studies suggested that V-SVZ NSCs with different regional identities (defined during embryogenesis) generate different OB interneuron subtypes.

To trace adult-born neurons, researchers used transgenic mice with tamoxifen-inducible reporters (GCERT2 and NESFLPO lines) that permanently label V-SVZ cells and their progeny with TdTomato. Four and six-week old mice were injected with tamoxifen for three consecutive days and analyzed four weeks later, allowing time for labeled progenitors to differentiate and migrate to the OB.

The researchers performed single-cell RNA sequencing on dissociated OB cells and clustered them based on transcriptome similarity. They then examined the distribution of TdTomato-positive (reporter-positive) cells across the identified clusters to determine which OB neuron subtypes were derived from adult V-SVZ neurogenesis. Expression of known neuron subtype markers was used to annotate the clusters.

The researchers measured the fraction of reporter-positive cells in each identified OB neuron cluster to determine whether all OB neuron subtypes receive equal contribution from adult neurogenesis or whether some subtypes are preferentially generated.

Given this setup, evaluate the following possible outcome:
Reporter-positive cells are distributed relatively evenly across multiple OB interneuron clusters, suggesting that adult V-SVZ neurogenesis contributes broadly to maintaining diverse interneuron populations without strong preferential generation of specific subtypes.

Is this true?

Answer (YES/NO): NO